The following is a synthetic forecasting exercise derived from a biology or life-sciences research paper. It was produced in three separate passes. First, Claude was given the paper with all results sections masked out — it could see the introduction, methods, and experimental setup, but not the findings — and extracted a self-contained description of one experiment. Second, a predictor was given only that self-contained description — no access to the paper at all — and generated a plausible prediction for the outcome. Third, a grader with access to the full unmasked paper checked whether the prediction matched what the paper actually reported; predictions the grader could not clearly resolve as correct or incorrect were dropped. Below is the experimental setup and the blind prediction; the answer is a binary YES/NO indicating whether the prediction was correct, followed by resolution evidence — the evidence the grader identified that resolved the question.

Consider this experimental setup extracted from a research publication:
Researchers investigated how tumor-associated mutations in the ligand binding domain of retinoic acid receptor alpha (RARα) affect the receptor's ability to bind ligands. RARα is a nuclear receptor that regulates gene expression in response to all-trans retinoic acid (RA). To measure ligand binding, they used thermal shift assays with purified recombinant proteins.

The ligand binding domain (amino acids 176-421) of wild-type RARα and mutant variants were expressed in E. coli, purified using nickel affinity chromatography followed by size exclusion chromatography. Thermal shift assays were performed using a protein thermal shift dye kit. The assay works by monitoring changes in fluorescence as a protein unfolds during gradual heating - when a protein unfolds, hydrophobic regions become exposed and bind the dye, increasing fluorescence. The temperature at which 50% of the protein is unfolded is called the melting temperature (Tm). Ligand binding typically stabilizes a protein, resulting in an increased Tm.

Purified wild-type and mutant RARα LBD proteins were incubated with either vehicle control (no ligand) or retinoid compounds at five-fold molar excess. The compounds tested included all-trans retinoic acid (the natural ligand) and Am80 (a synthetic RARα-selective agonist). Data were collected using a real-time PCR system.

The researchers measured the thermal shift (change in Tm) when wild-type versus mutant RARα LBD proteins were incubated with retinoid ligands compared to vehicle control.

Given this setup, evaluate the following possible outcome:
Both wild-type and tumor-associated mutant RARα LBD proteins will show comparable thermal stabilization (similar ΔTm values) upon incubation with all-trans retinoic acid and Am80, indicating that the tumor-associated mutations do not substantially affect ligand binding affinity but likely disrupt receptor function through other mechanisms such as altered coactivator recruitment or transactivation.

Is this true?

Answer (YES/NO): YES